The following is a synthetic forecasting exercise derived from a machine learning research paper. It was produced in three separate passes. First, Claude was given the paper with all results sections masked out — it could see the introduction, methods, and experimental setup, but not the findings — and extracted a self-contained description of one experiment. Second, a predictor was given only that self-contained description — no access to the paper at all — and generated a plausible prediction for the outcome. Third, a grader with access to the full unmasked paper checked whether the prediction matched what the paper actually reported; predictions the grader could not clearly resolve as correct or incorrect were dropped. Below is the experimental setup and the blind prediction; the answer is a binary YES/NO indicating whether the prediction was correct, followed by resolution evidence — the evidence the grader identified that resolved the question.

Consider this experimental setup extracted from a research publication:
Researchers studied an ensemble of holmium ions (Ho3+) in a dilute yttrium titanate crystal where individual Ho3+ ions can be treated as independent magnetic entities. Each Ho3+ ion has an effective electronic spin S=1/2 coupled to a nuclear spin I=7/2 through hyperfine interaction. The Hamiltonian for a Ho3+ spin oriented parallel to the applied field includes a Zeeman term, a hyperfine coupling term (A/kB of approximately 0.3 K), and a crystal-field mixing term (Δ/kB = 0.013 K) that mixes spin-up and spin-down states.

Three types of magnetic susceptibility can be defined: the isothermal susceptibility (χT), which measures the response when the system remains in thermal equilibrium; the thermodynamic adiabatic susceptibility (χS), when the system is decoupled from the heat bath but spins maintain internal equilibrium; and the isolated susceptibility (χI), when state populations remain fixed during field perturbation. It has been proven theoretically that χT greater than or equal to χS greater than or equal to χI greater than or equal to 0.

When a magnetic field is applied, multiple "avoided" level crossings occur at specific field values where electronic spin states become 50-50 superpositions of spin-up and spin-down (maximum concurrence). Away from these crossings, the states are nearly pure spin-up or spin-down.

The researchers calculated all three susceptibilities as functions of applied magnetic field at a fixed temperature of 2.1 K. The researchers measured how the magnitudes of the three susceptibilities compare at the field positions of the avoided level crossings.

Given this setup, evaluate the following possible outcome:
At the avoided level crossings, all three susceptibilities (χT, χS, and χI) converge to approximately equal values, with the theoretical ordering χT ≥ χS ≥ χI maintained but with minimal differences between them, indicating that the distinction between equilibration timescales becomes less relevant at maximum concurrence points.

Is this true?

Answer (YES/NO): NO